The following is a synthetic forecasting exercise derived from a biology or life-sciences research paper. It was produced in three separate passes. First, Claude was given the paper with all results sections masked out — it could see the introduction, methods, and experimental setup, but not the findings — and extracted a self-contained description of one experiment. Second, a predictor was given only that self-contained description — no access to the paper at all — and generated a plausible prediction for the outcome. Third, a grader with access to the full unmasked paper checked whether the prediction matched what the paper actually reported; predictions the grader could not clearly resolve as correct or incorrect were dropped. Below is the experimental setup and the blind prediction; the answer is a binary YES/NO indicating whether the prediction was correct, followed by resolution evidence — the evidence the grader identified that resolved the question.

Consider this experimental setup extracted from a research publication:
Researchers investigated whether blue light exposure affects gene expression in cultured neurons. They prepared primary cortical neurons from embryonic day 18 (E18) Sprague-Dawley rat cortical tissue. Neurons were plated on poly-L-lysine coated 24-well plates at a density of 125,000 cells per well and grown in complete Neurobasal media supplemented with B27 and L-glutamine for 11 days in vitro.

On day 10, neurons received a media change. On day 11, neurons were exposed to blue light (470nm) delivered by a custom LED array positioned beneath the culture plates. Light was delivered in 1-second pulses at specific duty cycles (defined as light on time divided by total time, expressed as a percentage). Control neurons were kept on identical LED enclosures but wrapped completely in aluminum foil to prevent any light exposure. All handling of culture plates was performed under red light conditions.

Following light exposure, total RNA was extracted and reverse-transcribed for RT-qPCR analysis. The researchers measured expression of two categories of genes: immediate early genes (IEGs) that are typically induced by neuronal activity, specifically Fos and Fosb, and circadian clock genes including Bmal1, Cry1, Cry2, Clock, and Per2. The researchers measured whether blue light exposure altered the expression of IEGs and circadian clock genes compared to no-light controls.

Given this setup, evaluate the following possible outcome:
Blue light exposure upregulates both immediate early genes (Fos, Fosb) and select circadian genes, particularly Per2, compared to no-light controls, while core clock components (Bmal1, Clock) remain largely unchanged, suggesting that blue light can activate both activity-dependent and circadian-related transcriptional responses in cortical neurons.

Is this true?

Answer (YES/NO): NO